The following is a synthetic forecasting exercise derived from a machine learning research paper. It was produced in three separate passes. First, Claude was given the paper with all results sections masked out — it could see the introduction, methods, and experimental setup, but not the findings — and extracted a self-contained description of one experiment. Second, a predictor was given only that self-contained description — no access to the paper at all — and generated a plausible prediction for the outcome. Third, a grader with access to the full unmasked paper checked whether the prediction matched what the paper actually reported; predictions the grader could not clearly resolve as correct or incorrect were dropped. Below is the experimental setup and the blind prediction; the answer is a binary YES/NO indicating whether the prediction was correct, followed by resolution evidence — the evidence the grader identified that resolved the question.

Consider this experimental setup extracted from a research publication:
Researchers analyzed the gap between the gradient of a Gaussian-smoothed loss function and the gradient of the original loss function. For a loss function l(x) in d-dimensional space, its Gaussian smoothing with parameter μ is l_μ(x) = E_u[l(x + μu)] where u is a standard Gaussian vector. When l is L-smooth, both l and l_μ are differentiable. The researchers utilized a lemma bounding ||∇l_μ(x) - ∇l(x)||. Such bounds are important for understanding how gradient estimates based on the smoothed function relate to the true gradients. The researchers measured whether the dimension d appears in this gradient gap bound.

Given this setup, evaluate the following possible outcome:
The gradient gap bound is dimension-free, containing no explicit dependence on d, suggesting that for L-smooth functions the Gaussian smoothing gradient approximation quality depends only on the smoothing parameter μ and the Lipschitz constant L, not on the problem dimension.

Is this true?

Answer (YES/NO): NO